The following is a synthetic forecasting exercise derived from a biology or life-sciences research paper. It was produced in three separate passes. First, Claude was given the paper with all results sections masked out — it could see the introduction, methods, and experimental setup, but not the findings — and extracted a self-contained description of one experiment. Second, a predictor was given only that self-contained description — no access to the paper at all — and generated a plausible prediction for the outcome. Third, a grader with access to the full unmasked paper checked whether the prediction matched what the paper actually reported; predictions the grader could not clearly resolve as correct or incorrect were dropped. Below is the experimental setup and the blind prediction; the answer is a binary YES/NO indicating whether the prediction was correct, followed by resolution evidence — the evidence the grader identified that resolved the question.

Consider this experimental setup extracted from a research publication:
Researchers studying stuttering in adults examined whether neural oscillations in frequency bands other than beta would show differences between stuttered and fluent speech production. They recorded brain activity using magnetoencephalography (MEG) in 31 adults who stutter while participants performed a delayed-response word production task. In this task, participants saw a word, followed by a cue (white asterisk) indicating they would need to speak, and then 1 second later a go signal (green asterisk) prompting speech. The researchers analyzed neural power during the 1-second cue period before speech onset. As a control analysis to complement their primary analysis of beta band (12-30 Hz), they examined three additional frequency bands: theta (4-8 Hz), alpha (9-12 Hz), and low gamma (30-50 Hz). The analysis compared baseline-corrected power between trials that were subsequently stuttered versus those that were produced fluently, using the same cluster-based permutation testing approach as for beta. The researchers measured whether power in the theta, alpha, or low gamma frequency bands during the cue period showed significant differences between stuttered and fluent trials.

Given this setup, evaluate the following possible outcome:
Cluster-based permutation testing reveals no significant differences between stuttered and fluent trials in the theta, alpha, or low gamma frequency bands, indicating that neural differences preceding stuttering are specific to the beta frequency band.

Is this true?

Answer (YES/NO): YES